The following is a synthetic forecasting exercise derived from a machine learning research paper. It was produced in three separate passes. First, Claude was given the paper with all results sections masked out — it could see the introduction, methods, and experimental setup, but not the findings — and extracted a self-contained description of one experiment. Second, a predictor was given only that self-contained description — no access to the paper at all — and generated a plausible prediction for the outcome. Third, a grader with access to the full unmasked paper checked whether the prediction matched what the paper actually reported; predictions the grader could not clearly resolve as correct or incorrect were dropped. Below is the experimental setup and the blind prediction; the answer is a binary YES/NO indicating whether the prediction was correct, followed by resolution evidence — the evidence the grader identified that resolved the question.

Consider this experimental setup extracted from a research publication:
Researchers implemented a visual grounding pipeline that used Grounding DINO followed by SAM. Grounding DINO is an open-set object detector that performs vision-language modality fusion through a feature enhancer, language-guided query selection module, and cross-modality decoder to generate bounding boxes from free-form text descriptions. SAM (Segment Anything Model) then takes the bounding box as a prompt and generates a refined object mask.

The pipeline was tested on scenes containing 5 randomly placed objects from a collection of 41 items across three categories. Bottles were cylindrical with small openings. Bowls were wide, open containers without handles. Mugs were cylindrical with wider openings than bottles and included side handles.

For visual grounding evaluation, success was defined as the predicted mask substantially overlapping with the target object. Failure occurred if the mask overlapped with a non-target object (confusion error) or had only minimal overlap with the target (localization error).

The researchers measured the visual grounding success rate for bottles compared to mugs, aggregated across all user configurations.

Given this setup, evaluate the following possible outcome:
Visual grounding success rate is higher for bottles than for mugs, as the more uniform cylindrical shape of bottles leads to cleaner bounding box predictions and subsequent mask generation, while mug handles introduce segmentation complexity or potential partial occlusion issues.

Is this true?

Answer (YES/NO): YES